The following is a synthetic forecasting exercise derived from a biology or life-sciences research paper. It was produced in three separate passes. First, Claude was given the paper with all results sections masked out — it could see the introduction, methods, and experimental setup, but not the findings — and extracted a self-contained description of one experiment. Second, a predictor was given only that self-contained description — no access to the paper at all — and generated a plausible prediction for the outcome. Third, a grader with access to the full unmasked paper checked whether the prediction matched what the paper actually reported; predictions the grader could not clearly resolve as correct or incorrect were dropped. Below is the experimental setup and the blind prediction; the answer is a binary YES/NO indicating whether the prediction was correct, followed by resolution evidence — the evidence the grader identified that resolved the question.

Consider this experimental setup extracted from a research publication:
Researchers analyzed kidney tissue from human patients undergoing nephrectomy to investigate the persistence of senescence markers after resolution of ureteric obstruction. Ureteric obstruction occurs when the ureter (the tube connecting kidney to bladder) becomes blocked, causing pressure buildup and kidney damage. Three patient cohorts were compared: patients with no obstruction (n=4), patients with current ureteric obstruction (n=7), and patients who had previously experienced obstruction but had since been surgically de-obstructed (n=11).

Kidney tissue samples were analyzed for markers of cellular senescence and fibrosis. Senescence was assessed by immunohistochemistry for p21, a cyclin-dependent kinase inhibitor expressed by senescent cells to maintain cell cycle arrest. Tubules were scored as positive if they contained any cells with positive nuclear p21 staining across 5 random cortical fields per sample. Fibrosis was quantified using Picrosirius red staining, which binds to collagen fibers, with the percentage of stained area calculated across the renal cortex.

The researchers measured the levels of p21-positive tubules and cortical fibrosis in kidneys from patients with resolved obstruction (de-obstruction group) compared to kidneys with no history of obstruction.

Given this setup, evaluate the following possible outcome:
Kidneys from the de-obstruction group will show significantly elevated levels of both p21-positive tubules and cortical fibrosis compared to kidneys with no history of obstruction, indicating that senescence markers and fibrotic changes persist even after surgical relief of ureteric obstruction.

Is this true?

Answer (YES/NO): YES